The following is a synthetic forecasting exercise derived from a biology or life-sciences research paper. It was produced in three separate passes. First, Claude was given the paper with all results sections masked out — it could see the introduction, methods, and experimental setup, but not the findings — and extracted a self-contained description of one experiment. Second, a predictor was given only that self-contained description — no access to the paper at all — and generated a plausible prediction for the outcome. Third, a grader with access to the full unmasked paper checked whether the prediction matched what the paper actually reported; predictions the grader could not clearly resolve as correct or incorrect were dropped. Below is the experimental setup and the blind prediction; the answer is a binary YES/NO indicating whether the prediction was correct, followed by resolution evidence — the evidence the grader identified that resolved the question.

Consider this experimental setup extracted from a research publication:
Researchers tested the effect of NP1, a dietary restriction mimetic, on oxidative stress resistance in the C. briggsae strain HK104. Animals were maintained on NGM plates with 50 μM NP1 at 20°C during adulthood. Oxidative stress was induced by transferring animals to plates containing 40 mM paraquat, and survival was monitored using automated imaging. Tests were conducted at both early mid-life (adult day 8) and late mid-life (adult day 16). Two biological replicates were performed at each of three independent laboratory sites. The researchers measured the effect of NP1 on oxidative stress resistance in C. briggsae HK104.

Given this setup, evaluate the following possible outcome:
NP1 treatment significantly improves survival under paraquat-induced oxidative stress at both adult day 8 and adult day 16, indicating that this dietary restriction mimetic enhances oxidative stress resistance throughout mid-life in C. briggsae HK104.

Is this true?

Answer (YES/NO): NO